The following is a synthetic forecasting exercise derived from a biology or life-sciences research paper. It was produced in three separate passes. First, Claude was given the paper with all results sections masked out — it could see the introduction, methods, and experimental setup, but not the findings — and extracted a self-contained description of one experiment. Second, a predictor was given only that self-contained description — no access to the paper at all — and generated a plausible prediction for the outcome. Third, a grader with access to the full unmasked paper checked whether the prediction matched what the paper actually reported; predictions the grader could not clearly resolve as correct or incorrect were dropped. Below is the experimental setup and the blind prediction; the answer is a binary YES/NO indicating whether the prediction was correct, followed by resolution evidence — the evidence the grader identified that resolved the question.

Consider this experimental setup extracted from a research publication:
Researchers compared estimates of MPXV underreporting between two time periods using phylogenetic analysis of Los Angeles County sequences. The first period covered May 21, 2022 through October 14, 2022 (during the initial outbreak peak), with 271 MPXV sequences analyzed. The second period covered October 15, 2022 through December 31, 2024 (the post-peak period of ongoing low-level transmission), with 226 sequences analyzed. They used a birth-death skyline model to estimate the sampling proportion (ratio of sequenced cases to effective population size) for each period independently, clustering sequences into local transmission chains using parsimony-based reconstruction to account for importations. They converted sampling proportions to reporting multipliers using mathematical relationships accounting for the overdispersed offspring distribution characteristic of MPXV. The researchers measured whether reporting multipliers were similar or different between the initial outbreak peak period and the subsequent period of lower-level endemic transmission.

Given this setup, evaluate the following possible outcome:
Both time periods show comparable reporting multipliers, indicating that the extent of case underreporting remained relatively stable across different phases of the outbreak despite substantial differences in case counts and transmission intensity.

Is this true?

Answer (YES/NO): NO